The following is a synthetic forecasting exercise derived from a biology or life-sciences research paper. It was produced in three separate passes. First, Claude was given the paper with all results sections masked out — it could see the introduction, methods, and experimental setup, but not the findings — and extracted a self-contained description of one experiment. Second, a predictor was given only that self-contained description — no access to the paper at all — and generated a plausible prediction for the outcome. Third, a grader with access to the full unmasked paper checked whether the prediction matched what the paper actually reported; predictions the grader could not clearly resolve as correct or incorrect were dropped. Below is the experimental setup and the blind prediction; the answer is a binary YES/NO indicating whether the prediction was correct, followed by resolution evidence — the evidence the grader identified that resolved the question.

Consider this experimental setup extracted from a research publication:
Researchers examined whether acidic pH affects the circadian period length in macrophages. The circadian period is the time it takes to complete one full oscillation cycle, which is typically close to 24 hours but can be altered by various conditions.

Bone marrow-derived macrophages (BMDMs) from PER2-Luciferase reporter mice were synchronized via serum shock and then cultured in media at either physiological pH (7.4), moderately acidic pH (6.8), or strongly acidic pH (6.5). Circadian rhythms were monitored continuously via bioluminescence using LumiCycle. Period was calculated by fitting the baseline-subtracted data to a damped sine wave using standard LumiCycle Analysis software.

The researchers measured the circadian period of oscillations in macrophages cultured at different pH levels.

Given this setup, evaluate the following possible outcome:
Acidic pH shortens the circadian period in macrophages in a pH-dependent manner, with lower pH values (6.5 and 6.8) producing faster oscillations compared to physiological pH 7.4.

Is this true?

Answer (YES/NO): YES